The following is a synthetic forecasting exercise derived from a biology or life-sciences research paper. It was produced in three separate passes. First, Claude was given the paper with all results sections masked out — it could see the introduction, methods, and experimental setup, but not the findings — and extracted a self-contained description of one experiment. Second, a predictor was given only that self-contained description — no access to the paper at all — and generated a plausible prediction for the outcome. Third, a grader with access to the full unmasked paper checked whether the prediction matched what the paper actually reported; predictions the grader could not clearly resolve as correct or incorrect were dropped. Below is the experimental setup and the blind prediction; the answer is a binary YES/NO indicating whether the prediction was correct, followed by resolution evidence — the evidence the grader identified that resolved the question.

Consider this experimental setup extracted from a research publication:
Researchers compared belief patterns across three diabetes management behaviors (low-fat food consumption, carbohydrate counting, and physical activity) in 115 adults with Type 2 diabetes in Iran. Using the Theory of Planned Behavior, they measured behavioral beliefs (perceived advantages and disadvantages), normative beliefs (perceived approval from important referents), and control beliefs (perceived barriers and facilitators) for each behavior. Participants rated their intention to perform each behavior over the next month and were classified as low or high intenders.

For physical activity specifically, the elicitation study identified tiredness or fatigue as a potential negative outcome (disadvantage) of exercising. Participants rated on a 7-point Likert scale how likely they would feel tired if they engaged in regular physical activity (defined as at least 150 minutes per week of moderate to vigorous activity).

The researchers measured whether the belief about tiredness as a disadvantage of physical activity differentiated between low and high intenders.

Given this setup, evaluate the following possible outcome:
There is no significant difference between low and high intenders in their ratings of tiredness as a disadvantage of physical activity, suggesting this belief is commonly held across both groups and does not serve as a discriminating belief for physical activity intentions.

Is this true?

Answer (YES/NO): NO